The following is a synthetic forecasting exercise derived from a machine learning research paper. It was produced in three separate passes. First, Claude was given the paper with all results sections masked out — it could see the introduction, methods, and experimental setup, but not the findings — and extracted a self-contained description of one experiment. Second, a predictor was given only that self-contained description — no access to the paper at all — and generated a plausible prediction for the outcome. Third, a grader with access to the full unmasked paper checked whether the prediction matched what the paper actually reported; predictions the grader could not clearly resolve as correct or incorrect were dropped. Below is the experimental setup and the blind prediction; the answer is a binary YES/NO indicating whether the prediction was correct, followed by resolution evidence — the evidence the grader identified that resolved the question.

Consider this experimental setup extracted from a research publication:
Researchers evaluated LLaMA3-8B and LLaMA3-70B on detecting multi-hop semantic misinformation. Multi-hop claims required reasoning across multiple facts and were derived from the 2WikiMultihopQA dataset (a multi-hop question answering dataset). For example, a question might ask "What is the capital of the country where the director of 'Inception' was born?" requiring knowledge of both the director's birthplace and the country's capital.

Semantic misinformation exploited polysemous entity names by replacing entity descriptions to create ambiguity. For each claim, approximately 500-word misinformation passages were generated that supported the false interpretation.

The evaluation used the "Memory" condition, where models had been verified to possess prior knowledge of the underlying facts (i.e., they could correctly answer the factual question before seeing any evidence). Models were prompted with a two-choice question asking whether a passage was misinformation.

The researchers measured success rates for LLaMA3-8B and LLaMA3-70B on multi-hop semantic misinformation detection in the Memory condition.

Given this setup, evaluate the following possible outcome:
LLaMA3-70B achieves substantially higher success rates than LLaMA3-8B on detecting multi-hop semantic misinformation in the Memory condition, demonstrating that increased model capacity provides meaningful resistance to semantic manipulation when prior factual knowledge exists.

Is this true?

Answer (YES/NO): YES